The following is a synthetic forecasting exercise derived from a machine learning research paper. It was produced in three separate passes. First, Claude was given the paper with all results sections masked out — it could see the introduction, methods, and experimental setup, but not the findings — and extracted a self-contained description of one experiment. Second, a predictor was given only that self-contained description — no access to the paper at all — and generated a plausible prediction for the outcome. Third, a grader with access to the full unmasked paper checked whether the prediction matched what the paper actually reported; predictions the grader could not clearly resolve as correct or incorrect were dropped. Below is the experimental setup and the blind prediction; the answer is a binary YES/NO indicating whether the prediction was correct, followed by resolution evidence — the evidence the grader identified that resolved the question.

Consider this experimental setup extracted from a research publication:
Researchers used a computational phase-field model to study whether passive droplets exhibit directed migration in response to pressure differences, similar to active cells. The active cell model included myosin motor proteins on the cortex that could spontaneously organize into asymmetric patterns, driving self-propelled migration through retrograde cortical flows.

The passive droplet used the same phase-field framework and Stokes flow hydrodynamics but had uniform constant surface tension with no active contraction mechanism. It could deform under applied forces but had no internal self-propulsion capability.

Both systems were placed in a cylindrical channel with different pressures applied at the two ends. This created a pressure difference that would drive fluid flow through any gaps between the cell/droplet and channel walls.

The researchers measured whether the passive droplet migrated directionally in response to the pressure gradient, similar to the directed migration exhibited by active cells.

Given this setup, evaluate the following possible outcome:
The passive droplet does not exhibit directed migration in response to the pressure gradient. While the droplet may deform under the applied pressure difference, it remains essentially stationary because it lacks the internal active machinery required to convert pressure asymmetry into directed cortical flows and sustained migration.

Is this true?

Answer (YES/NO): NO